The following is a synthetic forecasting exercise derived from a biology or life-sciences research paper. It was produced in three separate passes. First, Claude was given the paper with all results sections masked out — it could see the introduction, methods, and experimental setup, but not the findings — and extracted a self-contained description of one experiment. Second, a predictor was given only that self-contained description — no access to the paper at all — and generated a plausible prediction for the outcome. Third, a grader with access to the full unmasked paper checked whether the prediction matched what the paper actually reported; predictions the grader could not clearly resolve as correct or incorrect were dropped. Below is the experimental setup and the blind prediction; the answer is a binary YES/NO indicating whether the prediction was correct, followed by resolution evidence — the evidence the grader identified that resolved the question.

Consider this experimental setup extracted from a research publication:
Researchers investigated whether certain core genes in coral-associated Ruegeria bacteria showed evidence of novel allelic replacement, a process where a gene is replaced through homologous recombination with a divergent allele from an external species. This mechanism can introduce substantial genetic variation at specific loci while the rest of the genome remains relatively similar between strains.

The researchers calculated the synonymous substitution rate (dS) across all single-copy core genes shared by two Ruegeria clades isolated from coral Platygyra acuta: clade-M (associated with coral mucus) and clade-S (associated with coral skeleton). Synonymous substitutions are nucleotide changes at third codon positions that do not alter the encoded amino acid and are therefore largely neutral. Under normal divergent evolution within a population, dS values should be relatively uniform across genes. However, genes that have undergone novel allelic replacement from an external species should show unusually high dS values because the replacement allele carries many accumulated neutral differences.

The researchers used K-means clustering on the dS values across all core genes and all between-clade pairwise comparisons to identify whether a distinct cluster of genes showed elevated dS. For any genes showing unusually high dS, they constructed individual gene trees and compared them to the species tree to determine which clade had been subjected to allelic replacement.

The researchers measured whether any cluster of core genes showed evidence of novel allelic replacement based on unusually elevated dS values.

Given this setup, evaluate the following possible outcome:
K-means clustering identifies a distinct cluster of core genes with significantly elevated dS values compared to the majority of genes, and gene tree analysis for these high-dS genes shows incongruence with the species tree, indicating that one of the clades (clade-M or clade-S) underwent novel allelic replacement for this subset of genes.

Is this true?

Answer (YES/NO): YES